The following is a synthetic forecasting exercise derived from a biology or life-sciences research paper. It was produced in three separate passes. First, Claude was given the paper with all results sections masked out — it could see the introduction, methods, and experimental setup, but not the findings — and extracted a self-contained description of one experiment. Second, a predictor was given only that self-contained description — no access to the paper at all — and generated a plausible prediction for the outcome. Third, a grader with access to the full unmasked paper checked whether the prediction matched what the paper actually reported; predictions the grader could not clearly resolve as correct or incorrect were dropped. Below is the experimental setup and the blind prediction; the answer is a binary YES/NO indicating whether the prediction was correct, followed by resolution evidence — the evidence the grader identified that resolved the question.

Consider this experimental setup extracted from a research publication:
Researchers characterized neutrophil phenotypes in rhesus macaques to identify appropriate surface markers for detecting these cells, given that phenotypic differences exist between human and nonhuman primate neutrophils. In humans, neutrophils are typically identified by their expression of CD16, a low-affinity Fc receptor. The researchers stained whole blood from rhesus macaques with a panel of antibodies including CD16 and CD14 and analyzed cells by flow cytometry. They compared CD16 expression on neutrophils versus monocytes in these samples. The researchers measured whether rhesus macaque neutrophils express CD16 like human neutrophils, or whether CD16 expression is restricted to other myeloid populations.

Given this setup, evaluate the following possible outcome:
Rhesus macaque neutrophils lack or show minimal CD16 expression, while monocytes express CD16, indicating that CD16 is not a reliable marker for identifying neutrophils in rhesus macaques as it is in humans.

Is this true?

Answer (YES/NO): YES